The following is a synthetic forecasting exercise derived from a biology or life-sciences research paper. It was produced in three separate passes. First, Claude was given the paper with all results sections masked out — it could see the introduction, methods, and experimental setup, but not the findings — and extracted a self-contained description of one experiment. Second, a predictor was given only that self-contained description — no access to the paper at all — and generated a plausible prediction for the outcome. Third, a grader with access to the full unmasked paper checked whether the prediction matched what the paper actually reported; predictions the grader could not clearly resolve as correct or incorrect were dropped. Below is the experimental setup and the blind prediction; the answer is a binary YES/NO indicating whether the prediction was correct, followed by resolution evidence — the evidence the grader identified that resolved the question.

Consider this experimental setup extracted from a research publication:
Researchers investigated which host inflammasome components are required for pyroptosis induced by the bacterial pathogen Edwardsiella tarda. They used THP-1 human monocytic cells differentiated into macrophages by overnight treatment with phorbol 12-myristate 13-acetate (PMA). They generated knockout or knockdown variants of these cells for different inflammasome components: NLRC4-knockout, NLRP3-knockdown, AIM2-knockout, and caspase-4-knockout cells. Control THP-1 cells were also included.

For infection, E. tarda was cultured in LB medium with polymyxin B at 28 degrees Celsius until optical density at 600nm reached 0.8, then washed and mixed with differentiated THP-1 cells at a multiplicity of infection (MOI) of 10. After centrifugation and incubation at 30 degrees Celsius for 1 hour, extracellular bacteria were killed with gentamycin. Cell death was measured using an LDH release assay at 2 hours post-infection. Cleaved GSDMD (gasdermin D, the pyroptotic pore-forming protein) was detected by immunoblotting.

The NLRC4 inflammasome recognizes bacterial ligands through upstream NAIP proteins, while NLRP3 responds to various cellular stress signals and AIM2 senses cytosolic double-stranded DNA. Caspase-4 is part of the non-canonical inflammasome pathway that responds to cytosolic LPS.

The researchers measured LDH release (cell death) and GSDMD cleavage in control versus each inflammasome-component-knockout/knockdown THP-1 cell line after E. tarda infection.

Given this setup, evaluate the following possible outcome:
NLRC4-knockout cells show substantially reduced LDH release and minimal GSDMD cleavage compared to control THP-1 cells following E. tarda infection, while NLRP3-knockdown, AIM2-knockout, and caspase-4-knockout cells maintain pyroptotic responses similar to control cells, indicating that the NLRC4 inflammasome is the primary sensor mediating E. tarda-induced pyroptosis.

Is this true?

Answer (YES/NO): NO